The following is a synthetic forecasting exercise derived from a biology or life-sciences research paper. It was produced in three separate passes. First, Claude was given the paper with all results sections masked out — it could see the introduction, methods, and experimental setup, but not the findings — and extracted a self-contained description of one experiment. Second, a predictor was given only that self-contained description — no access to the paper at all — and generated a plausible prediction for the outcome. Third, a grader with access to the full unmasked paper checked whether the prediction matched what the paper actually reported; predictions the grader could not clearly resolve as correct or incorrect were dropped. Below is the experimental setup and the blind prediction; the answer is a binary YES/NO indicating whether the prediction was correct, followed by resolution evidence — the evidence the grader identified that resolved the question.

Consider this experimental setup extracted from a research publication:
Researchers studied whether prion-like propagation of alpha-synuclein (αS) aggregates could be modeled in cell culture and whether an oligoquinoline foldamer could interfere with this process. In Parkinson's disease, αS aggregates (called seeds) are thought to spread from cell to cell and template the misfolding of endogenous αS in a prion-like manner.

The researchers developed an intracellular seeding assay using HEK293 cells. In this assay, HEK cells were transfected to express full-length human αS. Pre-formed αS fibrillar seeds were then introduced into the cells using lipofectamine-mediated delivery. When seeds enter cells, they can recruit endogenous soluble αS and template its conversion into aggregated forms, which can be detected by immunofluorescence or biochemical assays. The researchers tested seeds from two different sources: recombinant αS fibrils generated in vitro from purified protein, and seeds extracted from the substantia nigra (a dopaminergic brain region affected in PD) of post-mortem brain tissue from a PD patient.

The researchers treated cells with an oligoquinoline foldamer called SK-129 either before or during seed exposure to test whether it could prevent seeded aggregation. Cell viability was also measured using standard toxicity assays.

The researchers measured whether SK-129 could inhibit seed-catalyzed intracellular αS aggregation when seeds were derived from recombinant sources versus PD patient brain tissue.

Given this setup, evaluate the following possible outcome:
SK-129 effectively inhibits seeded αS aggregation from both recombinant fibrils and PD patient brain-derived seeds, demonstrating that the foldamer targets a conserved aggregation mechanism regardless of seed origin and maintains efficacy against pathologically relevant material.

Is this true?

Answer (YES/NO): YES